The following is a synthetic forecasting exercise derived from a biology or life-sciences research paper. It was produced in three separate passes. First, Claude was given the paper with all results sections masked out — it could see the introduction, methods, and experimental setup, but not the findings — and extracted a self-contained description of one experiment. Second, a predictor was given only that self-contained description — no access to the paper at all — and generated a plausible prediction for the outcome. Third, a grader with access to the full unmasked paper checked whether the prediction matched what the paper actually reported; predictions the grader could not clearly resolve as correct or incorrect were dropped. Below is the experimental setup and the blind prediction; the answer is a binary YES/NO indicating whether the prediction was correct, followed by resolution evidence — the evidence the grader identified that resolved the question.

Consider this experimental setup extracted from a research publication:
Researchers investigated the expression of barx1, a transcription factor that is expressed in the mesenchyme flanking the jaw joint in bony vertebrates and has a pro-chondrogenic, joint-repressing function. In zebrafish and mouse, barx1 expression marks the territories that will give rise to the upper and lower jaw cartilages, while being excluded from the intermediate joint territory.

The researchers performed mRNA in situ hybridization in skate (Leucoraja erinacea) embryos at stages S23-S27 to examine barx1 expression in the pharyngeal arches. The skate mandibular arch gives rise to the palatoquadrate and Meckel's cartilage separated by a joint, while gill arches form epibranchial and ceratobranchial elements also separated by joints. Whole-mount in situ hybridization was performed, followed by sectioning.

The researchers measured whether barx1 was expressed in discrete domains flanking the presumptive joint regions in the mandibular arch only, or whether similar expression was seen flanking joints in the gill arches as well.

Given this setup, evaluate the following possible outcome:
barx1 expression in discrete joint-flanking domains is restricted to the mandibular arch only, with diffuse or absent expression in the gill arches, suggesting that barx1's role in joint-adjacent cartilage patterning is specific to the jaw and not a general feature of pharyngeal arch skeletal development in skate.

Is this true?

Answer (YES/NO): NO